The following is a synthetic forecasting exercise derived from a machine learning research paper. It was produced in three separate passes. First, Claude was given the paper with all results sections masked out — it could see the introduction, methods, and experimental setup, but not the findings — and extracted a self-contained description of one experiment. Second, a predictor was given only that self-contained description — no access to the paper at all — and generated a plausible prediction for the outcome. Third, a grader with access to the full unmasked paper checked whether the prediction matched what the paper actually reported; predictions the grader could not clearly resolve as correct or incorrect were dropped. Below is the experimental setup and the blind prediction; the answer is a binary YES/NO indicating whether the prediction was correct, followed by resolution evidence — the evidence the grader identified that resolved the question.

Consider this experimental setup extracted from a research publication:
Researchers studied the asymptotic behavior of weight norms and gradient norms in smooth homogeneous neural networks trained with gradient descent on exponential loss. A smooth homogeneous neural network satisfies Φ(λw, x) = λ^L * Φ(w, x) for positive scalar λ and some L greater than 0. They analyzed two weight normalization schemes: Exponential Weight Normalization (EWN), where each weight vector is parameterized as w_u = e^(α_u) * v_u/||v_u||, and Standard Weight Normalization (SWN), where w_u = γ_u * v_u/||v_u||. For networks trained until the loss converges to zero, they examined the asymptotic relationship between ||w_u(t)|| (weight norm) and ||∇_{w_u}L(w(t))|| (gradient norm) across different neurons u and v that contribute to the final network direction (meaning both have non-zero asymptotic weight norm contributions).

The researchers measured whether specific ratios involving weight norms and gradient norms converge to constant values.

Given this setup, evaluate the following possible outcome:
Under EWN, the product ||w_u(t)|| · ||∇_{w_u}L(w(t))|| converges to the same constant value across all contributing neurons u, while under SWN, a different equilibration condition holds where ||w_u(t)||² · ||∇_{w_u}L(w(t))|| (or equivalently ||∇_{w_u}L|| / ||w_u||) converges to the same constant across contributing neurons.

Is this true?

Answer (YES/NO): NO